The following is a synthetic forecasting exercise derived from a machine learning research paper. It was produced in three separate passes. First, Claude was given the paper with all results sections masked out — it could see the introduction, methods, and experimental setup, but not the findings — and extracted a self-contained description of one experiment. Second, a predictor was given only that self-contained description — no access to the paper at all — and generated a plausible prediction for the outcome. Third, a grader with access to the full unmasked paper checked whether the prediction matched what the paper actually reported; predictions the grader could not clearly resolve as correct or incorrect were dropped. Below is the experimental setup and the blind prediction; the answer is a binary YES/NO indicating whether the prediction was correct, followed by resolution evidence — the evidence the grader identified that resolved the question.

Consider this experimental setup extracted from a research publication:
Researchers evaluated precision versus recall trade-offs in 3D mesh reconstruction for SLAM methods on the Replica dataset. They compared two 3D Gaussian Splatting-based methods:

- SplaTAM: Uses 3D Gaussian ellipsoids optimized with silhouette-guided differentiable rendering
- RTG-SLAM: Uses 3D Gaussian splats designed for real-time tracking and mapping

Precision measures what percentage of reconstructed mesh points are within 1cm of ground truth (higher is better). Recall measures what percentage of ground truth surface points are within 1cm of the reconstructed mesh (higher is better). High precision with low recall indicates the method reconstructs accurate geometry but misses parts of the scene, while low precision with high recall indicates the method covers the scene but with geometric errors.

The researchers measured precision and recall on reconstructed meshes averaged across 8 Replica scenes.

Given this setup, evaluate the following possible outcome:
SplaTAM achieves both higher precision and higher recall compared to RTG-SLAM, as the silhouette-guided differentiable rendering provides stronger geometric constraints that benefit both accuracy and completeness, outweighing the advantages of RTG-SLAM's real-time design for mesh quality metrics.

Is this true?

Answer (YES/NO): NO